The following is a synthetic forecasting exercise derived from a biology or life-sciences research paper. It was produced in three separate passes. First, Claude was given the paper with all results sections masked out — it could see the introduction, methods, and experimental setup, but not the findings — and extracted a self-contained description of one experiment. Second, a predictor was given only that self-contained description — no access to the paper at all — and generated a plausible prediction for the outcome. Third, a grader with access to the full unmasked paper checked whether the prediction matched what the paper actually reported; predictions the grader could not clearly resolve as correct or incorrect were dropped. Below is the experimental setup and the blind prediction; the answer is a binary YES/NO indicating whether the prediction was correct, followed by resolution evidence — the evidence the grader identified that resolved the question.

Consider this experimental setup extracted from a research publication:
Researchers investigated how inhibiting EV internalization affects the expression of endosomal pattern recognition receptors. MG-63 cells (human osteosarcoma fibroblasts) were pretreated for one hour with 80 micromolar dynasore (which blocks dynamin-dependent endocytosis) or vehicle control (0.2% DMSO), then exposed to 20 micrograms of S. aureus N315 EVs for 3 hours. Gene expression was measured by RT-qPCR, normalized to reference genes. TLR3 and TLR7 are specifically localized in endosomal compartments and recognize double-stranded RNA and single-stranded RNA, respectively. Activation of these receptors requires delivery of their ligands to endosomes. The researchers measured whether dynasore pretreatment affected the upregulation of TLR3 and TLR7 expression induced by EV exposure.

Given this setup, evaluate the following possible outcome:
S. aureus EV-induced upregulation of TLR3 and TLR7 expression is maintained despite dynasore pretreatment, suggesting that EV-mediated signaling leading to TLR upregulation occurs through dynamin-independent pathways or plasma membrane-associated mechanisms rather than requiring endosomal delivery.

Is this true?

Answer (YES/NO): NO